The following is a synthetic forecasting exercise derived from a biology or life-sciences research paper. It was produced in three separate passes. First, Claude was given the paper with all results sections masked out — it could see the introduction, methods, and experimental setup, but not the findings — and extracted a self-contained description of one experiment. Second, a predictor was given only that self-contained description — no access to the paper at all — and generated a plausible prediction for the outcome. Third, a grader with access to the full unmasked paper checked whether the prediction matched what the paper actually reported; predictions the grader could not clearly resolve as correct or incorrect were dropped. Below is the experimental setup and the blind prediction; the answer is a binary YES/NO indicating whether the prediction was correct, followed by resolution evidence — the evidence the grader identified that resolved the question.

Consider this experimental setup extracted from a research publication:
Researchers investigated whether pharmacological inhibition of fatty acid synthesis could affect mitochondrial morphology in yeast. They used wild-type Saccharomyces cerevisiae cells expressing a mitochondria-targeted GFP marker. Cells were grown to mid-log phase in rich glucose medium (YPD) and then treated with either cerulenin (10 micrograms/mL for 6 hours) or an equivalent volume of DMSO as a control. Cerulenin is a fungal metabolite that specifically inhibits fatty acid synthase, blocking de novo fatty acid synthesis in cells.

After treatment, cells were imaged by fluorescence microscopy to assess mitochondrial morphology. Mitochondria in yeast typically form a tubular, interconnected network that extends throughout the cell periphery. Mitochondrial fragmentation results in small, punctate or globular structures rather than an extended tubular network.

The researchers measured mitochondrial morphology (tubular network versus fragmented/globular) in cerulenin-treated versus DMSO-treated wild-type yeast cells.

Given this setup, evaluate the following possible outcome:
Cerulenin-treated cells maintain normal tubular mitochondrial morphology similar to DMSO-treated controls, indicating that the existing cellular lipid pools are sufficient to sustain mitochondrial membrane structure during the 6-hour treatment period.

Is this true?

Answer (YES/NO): NO